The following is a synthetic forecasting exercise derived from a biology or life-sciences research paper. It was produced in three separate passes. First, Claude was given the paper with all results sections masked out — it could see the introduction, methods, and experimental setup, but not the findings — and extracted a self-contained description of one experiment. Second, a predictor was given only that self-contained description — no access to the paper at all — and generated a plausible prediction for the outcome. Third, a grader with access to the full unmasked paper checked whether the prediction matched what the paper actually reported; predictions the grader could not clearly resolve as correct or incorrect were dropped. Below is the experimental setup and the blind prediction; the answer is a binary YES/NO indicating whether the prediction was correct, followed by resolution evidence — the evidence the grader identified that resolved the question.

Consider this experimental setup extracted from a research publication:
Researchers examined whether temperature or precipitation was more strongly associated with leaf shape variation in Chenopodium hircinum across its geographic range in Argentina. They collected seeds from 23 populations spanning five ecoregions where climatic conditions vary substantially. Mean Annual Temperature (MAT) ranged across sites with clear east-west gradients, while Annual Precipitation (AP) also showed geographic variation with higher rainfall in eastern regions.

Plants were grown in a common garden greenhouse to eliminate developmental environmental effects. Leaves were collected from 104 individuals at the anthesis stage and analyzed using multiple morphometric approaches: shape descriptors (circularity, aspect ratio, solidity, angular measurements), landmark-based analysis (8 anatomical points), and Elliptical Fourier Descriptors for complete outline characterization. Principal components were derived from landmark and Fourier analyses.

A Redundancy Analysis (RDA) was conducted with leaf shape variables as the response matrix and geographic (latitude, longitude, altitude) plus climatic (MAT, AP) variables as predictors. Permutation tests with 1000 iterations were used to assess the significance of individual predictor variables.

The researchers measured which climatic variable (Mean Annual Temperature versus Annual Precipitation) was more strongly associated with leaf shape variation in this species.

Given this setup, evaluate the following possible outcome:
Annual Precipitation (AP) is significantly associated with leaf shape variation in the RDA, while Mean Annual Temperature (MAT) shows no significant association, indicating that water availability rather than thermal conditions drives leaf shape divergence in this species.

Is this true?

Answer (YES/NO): NO